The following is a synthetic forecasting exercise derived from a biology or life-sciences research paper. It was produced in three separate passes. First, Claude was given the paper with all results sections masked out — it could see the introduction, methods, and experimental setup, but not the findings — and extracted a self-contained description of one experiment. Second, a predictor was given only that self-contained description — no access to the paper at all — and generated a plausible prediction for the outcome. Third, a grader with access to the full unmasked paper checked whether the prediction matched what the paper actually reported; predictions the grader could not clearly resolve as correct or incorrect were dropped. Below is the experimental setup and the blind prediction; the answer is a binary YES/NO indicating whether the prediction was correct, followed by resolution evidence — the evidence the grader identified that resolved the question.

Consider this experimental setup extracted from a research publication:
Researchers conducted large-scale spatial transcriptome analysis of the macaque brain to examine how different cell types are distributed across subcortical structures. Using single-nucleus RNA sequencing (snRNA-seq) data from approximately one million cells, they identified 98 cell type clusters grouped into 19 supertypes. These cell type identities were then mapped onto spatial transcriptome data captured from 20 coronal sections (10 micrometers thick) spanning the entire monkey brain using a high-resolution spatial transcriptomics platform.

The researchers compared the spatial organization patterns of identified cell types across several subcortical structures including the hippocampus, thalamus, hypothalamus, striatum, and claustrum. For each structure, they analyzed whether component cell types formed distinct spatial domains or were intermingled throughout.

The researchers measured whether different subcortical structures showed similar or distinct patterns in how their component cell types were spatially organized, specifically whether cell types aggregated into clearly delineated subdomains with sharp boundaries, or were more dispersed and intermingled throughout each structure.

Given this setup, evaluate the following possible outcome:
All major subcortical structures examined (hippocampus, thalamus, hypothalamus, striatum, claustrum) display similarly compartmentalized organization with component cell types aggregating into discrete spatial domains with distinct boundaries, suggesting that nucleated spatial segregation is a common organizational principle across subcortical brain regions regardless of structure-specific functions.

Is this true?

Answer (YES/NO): NO